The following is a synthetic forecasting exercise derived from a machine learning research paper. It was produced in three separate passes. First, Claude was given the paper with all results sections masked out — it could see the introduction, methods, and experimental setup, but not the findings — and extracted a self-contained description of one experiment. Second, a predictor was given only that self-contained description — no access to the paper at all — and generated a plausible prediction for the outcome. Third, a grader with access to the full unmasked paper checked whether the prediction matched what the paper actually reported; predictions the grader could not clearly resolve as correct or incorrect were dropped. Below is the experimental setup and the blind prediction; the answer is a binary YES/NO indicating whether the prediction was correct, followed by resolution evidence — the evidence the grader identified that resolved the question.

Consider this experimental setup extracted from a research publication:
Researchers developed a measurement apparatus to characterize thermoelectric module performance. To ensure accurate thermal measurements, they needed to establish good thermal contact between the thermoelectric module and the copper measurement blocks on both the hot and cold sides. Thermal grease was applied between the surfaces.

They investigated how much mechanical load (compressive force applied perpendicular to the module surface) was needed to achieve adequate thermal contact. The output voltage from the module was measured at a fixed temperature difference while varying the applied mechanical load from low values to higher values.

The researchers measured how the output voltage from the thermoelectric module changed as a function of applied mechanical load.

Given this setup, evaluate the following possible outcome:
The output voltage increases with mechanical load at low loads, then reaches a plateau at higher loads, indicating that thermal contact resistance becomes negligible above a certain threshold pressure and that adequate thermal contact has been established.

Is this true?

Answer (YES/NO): YES